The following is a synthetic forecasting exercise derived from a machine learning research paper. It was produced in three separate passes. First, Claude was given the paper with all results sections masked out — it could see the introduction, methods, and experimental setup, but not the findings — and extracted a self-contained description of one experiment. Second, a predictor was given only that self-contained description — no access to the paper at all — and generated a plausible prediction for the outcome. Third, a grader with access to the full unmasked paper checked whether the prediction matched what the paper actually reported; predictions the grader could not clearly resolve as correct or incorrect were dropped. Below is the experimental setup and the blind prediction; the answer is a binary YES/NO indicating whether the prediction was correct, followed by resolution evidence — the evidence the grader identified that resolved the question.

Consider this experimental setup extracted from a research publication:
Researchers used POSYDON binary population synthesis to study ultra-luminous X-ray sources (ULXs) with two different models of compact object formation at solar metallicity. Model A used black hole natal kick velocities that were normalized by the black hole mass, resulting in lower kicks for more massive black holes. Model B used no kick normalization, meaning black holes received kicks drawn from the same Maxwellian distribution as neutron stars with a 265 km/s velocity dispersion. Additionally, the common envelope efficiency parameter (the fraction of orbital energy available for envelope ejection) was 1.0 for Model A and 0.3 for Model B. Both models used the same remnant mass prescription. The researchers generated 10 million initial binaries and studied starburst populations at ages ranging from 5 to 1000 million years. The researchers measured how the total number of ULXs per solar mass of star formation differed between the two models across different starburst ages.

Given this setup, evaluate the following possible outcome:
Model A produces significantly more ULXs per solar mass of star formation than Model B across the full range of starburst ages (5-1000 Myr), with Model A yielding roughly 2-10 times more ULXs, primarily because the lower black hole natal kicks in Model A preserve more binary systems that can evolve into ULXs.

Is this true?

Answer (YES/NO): NO